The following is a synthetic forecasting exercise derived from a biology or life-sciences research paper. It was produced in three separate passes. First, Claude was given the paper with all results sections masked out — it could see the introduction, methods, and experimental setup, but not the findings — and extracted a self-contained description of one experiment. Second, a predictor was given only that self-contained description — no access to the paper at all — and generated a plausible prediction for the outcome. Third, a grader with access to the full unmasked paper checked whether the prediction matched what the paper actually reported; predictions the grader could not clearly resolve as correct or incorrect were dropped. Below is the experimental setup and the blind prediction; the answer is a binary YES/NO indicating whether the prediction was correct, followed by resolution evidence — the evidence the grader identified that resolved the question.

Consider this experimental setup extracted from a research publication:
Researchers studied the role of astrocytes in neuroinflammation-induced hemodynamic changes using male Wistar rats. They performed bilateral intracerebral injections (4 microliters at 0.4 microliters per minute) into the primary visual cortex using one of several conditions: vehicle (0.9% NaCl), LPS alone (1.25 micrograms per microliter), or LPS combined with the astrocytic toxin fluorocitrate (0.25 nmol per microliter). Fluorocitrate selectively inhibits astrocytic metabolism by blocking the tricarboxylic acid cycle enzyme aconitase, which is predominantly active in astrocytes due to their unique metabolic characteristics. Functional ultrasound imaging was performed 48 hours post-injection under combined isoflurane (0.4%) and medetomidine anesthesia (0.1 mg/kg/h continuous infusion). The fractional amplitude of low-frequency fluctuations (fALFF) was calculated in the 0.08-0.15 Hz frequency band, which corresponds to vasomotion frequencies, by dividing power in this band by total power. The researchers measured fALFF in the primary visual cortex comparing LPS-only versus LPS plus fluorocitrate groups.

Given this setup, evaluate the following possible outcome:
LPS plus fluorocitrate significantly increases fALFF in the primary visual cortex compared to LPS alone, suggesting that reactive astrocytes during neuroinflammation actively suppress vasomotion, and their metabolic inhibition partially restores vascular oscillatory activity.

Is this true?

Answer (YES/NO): NO